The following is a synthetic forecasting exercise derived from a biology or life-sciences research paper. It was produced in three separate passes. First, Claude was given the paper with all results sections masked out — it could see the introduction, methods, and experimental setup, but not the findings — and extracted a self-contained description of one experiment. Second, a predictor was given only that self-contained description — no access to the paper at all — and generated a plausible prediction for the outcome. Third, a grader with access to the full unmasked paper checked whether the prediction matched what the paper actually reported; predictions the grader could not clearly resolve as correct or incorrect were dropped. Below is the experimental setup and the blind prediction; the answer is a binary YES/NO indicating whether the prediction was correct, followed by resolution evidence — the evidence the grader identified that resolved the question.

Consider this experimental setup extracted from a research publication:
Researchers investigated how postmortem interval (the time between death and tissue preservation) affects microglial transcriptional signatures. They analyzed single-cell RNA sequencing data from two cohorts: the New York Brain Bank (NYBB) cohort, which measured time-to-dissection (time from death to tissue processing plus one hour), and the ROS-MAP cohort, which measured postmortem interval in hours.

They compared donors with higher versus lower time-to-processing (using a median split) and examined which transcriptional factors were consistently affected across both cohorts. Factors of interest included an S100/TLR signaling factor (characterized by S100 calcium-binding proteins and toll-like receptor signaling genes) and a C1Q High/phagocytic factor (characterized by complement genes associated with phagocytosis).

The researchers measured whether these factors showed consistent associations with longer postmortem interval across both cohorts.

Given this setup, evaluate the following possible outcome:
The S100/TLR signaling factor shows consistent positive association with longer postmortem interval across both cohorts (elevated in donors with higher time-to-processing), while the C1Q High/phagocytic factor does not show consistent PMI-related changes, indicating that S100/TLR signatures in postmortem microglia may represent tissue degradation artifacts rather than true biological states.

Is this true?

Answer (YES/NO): NO